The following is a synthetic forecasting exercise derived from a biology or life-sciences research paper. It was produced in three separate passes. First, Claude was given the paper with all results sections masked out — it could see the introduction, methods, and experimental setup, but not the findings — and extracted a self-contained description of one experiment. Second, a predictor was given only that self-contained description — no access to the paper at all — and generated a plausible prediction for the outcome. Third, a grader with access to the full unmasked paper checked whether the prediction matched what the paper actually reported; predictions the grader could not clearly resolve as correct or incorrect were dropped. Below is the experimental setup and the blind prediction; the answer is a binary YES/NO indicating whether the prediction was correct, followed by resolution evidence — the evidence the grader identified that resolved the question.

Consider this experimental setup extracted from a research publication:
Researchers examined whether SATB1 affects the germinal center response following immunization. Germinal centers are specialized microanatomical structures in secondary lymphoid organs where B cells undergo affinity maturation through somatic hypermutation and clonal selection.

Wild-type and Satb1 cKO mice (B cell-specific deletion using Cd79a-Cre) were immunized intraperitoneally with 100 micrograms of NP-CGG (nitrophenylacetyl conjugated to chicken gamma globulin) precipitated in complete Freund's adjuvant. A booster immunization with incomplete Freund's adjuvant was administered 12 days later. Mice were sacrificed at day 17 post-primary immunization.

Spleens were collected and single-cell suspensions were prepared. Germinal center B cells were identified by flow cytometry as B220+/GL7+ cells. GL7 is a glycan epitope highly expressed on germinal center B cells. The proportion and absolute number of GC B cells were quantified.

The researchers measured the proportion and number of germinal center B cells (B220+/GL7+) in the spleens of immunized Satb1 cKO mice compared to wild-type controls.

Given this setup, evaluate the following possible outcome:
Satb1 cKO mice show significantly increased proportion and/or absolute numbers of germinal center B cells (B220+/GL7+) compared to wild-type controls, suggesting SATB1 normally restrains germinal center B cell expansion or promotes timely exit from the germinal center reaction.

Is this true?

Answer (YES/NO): NO